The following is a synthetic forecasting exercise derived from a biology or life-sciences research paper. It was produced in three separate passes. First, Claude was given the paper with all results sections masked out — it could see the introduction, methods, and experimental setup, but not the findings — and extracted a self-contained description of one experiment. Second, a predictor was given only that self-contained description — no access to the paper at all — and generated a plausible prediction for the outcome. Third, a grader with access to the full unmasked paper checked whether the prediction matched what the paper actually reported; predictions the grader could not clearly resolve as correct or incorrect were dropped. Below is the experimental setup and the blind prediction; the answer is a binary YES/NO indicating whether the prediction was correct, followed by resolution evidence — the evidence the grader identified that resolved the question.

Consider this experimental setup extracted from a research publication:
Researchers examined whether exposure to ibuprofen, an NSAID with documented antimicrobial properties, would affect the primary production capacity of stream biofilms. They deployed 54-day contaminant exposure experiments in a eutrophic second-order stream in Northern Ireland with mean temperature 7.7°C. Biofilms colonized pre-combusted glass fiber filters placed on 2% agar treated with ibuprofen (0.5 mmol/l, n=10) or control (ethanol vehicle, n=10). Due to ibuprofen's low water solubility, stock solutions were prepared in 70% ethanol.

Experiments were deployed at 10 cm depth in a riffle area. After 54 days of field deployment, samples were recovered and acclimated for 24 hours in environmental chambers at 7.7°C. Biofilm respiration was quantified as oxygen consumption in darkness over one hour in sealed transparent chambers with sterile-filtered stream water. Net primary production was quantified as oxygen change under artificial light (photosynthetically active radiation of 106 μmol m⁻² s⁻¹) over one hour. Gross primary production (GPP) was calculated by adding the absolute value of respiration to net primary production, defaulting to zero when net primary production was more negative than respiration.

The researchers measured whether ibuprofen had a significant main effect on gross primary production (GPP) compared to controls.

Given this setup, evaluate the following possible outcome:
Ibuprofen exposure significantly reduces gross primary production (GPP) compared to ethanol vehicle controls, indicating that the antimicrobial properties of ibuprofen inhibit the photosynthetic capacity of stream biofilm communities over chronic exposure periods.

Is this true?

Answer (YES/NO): NO